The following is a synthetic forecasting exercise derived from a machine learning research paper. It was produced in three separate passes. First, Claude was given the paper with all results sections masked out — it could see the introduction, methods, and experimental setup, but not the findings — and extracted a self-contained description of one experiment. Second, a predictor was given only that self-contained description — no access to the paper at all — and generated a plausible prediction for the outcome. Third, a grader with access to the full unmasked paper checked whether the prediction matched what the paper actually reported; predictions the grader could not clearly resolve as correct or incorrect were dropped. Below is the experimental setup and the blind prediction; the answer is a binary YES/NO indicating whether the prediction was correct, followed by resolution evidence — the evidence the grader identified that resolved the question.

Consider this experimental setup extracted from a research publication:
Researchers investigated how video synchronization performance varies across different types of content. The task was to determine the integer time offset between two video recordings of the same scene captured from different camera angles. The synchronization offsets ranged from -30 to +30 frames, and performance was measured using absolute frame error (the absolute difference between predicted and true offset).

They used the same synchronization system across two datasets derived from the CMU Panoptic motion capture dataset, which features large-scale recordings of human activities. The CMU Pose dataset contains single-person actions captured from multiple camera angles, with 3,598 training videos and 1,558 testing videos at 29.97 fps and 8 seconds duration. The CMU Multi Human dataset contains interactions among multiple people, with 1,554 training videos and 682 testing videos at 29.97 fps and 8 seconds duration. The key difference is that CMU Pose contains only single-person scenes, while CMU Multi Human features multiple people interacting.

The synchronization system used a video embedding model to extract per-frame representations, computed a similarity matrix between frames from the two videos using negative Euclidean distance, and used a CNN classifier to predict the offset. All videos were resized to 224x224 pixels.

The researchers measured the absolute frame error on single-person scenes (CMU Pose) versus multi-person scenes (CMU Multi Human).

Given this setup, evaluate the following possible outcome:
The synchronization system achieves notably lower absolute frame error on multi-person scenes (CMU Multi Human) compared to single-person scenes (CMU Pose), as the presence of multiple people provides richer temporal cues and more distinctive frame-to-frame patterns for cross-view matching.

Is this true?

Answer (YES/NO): NO